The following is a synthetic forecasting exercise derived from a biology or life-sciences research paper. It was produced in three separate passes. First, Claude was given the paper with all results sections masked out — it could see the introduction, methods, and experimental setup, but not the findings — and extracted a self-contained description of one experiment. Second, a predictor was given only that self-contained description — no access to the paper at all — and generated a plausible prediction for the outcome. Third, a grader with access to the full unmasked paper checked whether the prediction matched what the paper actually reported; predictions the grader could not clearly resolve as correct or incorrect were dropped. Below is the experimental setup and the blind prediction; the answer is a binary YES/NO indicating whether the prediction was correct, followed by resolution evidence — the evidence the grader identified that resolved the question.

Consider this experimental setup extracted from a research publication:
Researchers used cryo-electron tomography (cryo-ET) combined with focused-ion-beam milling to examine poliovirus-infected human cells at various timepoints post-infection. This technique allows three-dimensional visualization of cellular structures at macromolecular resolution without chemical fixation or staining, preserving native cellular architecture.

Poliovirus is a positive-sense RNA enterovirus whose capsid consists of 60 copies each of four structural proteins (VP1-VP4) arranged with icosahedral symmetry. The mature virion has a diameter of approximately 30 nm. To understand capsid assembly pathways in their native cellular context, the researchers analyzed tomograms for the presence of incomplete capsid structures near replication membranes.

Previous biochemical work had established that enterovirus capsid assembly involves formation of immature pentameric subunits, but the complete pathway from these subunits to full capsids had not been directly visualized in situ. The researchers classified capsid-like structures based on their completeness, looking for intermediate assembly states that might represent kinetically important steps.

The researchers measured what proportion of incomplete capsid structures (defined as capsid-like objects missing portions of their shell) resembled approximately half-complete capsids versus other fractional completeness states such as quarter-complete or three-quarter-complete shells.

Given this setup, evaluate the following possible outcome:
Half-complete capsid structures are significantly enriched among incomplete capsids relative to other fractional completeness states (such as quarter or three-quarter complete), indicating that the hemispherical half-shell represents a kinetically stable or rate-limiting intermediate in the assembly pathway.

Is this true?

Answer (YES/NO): YES